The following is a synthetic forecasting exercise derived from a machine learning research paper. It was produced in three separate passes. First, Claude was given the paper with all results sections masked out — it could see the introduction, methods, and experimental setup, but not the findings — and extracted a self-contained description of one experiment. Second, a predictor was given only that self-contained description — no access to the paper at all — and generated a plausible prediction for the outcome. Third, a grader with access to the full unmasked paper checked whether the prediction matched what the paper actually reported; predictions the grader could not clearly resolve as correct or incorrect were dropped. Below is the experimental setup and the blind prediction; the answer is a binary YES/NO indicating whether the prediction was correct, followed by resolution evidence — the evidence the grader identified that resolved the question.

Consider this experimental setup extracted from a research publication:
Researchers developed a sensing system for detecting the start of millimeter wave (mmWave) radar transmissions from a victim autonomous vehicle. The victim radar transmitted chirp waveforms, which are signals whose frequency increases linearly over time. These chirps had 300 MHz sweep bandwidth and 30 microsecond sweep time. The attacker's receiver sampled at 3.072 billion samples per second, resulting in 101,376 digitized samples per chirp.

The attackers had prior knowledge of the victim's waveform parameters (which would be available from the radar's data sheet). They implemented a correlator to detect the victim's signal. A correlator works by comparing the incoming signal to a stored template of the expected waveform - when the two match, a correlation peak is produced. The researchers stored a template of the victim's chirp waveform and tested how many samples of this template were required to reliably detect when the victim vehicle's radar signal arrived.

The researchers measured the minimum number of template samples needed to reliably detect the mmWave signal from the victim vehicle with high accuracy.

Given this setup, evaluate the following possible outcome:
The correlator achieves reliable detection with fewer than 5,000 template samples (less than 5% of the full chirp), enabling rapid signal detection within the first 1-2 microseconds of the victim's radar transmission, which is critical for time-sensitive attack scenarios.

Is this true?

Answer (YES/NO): NO